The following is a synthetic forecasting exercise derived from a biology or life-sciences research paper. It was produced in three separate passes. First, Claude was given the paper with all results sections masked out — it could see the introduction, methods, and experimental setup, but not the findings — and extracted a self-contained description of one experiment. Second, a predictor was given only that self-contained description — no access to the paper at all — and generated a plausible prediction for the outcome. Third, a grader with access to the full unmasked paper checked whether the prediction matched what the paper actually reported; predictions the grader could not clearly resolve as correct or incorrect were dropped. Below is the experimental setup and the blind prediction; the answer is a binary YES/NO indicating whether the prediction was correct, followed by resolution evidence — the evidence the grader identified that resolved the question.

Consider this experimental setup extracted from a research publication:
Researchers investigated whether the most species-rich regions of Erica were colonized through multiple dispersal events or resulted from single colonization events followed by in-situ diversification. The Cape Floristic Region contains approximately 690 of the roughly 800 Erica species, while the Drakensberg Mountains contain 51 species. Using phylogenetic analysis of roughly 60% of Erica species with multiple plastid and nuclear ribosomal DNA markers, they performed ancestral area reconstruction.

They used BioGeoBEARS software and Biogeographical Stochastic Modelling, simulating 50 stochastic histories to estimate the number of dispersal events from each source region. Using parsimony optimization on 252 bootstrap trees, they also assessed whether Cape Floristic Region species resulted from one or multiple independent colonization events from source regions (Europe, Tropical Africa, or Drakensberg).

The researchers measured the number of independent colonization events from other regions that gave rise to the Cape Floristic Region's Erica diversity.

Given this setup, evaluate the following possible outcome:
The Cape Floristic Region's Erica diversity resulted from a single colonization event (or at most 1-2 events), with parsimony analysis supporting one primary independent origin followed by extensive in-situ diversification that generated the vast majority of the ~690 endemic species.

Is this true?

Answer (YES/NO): YES